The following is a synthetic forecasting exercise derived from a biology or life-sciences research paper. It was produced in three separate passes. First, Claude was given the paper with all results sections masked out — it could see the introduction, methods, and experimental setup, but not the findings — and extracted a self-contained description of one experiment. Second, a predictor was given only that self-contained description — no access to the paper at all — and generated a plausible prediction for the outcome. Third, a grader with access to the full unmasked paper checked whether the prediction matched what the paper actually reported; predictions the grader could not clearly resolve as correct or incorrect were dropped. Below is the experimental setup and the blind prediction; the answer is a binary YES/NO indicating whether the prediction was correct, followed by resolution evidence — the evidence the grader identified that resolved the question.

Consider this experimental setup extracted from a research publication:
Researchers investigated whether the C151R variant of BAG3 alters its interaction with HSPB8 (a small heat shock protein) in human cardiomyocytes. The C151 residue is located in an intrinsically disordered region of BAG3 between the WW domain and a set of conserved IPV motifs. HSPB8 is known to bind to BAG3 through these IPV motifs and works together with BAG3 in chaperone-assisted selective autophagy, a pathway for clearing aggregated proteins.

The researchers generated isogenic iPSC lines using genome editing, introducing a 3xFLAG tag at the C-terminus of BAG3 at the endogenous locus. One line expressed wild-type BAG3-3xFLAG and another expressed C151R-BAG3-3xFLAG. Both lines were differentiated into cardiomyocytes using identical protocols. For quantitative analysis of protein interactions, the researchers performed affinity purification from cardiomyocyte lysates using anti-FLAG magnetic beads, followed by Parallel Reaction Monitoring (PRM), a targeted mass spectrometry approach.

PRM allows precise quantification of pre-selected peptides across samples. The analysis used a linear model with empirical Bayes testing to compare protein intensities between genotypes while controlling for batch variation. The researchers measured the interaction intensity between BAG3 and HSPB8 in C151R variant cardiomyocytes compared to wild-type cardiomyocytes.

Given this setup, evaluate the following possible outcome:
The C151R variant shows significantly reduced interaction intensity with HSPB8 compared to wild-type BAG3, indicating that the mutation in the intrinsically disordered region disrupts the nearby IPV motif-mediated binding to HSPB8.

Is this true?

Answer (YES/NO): NO